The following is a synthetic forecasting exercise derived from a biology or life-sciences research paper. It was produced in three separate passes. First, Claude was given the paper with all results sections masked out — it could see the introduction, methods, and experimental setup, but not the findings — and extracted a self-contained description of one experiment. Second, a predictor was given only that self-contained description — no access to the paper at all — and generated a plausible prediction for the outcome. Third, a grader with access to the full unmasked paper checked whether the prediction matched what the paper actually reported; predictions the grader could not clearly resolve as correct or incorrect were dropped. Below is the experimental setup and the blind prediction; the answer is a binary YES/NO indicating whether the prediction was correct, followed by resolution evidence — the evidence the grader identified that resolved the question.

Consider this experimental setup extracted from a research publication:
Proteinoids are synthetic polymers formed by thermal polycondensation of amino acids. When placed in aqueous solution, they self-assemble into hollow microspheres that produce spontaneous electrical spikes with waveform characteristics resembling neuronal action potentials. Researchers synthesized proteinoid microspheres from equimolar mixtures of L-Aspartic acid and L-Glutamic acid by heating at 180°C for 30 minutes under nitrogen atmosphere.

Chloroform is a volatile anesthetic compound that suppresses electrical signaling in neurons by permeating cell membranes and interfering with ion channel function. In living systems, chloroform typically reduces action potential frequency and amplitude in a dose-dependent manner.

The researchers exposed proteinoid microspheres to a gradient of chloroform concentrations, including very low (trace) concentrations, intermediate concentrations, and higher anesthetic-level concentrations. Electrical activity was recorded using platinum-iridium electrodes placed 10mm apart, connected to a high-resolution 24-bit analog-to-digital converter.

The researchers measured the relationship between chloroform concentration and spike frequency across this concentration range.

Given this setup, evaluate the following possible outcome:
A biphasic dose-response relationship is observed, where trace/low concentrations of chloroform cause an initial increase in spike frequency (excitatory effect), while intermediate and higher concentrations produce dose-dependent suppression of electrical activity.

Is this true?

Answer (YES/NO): NO